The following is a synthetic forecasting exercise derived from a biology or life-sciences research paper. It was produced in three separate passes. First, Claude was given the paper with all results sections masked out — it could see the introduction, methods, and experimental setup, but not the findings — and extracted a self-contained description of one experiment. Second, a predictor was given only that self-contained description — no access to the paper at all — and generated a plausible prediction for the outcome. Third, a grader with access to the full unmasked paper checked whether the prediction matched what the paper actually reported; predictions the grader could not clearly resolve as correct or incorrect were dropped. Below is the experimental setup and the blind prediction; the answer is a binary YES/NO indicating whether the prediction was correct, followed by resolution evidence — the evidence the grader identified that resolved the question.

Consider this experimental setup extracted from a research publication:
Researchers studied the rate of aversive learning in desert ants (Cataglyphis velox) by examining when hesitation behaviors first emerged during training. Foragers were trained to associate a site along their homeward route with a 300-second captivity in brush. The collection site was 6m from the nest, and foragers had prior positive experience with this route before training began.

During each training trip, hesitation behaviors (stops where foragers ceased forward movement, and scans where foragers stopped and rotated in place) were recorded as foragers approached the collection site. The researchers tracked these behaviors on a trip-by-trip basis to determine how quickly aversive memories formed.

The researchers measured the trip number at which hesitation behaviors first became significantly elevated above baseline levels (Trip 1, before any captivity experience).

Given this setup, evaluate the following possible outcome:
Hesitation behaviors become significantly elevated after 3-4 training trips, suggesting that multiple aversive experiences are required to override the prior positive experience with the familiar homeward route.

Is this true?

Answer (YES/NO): NO